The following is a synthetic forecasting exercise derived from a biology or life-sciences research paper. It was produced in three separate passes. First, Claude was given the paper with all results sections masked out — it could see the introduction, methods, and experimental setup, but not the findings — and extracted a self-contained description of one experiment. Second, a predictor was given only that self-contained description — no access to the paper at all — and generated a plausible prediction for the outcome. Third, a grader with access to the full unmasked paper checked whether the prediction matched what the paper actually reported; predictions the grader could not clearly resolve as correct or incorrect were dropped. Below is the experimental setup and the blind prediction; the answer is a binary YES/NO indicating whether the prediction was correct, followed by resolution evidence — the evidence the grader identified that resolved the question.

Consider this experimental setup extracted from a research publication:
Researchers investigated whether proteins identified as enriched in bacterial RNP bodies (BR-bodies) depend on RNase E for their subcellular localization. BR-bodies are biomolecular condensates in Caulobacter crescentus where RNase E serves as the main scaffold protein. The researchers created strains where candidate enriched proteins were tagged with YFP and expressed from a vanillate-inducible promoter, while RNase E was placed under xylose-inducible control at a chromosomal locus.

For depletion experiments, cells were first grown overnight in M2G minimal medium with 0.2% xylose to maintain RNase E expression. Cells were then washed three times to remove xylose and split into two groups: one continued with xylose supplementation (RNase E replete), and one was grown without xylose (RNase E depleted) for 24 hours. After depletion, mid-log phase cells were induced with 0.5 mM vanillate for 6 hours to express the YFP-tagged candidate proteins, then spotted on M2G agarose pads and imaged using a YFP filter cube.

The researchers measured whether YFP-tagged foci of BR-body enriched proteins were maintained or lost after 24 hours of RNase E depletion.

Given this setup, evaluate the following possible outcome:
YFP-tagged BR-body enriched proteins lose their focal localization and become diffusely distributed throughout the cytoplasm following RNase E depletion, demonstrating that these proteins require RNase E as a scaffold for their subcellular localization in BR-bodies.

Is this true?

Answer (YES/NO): NO